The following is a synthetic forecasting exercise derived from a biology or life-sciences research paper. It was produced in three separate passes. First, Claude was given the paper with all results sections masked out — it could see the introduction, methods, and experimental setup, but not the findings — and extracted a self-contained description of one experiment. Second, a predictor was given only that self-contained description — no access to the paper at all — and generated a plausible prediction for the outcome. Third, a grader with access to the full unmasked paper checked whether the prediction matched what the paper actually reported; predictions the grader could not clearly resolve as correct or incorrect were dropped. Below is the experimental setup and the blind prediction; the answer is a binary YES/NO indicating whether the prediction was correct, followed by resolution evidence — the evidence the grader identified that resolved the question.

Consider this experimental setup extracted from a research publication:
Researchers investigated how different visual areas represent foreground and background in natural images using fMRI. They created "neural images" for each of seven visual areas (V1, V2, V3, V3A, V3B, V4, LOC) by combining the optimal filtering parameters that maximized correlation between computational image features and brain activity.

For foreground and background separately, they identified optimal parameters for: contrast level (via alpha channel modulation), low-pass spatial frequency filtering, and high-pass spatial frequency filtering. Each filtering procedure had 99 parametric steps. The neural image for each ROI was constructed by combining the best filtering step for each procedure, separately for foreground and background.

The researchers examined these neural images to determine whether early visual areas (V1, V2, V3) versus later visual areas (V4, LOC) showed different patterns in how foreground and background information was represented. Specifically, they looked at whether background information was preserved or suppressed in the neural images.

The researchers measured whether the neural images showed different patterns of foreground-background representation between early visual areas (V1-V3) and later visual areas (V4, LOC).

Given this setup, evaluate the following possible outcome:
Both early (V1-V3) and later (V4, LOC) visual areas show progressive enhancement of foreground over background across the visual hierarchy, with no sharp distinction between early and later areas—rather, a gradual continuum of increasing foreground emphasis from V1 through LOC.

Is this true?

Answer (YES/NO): NO